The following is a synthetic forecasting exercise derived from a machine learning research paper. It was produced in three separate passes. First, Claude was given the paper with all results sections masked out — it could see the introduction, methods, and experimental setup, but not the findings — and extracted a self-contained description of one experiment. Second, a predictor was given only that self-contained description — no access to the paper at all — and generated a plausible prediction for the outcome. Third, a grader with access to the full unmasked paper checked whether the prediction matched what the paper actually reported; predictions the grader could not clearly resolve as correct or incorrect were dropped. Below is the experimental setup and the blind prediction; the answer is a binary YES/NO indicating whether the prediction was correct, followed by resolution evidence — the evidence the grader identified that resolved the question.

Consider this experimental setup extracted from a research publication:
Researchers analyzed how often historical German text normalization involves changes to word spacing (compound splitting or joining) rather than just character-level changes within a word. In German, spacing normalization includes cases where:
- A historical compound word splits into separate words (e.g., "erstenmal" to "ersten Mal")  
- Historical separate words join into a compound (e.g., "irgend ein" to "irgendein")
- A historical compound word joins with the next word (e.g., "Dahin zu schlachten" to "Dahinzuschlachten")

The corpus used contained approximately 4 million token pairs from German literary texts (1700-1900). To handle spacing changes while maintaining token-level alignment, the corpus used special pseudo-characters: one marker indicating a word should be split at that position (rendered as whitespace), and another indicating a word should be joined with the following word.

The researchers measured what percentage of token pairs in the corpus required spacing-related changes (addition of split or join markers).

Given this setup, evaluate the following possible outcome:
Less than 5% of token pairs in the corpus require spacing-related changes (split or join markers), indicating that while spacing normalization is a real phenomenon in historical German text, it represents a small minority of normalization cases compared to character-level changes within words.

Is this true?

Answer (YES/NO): YES